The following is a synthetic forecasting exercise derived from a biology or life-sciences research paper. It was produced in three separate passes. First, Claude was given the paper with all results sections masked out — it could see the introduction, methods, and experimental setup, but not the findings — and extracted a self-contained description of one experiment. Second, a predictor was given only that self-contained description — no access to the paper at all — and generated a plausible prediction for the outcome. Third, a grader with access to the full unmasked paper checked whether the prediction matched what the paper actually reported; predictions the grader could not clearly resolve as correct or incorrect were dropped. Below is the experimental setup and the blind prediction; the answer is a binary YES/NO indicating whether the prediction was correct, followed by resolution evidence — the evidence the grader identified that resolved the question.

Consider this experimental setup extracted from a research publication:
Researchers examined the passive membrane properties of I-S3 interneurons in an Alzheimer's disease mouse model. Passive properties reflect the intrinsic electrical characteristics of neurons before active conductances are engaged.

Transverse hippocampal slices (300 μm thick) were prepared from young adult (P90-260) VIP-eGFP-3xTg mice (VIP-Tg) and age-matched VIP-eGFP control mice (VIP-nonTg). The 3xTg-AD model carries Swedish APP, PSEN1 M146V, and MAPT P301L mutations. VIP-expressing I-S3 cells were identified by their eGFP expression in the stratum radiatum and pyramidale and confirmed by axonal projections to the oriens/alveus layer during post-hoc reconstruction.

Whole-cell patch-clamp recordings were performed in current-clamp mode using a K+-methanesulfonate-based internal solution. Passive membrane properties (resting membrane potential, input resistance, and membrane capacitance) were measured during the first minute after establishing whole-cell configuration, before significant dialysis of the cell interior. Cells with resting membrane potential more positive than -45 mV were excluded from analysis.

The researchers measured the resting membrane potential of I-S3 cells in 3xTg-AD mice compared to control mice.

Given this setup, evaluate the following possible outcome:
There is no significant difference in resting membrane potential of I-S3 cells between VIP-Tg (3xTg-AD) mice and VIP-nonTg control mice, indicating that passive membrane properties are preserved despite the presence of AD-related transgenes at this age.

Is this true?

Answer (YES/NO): YES